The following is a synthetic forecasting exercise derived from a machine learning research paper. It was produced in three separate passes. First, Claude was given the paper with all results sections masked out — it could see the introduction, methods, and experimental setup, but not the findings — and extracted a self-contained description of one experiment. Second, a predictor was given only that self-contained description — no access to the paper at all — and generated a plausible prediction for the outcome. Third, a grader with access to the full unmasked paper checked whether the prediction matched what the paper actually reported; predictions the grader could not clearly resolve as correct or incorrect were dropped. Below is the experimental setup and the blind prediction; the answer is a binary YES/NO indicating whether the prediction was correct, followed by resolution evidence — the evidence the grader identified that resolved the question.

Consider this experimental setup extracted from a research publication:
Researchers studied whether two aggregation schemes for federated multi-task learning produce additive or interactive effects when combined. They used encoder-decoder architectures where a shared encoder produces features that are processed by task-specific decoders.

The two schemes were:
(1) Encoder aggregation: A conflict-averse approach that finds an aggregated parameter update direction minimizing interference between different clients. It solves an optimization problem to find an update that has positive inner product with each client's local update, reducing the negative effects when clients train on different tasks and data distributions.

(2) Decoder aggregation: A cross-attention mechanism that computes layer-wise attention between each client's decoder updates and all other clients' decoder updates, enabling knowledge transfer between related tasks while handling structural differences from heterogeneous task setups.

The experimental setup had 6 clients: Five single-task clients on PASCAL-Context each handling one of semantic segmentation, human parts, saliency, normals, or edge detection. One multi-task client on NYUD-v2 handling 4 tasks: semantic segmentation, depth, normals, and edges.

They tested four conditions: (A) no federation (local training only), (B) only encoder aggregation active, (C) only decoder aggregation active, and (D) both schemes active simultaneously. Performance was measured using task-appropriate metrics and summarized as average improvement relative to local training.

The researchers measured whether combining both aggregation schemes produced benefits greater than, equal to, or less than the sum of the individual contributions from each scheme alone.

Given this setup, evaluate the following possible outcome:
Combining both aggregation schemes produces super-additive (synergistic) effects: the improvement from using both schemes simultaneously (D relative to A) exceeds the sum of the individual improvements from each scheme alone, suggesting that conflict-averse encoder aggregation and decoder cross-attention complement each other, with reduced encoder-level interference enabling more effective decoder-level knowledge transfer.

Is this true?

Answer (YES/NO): NO